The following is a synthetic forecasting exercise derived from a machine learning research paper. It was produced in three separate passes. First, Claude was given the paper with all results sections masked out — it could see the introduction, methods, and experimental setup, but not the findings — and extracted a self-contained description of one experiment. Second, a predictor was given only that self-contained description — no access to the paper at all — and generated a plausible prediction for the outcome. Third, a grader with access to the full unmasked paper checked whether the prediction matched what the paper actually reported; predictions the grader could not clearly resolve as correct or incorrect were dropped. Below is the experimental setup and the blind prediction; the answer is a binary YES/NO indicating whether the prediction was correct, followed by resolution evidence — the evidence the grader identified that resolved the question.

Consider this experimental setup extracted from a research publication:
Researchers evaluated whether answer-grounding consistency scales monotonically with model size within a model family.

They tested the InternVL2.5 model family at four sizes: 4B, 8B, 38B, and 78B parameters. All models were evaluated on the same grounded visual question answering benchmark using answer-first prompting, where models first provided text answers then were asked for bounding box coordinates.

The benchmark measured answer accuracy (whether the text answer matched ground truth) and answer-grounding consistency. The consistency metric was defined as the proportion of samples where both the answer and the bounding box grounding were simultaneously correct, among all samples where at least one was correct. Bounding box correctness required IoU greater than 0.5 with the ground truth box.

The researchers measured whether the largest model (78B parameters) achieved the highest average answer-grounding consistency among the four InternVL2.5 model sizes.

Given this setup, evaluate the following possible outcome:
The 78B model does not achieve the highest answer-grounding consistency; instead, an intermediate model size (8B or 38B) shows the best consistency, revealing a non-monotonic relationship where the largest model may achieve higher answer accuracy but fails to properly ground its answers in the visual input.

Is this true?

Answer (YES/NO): YES